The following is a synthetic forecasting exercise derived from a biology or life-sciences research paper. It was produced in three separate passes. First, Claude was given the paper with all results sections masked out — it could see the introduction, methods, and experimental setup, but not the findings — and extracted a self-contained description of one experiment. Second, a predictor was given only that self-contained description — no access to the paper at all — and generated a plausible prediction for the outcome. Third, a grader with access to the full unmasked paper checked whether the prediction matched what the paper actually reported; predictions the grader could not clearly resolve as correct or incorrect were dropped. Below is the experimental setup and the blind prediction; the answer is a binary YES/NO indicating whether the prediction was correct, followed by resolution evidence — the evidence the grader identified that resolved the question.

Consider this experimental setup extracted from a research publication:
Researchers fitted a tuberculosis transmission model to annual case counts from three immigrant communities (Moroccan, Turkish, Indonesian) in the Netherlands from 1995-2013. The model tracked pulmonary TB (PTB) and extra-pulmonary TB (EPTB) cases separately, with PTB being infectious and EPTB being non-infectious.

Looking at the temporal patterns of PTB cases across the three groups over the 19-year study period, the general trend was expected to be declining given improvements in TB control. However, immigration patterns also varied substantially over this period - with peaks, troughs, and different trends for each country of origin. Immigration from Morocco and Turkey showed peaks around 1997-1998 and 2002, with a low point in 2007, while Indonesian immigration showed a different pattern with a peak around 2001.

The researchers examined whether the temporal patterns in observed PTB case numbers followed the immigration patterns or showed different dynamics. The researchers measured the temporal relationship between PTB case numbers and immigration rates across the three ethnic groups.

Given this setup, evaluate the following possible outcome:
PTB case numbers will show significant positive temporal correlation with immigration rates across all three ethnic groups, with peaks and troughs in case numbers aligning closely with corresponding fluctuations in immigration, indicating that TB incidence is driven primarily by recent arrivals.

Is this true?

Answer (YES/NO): NO